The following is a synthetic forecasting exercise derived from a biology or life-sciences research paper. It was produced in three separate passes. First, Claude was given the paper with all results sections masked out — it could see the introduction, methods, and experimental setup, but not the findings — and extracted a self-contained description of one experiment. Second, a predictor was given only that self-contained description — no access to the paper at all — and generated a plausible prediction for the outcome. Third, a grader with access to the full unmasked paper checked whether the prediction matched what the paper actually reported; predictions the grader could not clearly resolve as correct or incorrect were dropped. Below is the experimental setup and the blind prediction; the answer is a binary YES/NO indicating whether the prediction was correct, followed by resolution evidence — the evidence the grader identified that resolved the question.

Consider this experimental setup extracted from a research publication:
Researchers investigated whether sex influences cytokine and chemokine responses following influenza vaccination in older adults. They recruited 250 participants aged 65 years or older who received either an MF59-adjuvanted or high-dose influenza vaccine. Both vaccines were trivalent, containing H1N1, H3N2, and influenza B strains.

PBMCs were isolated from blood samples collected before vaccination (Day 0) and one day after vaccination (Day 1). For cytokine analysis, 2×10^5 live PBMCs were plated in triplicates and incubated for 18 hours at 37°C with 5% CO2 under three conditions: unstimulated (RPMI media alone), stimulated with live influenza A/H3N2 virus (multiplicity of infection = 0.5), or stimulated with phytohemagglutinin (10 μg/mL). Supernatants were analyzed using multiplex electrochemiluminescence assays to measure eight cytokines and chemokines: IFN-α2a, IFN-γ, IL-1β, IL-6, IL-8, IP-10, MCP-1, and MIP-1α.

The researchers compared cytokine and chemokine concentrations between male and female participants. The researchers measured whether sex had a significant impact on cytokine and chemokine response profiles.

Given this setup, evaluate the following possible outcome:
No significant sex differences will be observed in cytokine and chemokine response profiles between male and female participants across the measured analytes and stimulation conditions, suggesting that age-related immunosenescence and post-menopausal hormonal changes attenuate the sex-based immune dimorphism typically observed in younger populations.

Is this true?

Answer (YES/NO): YES